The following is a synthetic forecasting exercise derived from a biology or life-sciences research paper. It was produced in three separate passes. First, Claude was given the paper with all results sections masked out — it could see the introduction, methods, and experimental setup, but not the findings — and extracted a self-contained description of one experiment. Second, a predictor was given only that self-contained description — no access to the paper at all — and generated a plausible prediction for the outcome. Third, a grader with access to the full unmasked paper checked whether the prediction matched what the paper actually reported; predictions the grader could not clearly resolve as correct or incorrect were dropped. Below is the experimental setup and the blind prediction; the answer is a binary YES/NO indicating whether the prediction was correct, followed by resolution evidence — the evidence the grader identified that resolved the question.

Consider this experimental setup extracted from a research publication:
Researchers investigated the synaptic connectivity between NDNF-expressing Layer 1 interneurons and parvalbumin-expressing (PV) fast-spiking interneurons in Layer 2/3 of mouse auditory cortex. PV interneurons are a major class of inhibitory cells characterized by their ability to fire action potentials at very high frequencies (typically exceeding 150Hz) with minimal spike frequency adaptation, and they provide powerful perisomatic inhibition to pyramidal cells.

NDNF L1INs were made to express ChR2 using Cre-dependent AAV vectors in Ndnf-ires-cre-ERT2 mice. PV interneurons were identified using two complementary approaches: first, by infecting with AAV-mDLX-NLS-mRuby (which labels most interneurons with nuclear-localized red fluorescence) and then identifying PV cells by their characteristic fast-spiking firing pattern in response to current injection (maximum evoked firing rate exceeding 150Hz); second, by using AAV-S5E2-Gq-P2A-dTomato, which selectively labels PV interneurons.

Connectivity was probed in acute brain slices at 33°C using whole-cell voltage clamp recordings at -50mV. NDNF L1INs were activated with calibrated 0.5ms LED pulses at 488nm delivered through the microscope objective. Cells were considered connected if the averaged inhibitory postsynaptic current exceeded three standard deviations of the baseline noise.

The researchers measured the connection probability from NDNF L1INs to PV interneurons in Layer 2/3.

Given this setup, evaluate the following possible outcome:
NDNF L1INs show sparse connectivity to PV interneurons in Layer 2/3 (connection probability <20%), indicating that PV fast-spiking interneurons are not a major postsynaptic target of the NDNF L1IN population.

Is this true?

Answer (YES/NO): NO